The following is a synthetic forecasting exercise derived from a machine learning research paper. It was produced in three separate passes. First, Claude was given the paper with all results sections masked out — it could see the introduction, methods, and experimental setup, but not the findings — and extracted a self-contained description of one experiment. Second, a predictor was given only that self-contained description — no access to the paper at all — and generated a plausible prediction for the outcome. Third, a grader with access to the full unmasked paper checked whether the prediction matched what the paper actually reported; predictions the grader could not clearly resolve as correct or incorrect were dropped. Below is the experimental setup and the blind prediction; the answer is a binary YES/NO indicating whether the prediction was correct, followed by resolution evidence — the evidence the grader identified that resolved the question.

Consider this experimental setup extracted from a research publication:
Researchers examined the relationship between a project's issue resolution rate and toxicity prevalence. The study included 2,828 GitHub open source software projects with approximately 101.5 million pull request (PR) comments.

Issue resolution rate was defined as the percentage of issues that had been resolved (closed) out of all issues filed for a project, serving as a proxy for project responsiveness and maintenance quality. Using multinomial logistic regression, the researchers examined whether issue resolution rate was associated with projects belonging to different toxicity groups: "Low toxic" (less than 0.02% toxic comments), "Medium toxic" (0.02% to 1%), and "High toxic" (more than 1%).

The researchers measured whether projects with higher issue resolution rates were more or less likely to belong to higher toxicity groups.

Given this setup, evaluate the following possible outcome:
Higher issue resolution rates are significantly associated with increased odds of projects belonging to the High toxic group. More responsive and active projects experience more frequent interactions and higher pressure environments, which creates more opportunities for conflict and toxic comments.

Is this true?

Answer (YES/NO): NO